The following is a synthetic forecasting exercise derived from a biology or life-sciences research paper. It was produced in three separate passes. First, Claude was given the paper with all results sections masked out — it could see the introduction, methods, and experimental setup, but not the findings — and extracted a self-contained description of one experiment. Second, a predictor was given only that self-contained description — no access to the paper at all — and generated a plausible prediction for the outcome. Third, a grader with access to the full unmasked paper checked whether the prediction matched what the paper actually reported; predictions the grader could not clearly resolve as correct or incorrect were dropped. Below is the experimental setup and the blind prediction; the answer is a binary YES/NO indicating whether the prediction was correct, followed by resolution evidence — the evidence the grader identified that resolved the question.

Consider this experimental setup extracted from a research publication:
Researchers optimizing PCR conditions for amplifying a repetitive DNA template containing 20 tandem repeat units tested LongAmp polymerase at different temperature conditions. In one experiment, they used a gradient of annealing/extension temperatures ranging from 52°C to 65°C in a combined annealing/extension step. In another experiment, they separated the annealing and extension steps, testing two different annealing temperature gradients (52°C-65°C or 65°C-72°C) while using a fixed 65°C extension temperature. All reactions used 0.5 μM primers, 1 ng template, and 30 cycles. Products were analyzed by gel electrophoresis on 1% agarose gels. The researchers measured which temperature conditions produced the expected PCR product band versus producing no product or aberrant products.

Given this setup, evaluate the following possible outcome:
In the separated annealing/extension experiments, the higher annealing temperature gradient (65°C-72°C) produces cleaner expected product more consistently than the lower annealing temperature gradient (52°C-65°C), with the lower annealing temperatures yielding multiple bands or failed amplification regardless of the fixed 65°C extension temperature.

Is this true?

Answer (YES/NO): NO